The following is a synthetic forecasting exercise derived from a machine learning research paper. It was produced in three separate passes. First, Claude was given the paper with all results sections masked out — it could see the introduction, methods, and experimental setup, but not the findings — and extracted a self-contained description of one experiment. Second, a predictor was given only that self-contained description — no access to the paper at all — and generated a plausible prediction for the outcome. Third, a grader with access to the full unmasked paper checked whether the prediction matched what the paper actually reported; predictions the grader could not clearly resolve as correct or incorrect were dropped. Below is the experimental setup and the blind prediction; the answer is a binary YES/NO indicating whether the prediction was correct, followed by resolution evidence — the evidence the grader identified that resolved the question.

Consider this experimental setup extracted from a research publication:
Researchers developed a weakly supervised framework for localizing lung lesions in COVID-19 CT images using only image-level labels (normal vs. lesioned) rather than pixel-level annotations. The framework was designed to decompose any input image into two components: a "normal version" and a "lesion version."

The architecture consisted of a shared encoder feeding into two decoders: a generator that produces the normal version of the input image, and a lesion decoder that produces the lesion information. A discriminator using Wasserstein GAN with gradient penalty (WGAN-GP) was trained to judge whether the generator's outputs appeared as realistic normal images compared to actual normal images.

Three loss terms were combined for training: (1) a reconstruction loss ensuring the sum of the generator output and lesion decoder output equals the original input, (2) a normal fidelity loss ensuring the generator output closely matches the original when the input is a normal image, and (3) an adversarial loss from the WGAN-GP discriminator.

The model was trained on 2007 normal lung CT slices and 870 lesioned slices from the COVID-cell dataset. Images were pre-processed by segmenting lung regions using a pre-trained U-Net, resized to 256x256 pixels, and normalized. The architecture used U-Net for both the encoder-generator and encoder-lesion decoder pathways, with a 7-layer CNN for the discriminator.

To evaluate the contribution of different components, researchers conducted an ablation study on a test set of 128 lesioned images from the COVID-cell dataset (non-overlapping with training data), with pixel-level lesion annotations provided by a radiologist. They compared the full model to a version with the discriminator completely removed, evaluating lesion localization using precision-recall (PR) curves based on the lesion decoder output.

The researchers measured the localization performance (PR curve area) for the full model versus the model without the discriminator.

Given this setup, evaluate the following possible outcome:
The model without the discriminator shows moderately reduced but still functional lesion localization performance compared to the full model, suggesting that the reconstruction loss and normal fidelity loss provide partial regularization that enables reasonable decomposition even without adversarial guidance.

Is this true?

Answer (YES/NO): NO